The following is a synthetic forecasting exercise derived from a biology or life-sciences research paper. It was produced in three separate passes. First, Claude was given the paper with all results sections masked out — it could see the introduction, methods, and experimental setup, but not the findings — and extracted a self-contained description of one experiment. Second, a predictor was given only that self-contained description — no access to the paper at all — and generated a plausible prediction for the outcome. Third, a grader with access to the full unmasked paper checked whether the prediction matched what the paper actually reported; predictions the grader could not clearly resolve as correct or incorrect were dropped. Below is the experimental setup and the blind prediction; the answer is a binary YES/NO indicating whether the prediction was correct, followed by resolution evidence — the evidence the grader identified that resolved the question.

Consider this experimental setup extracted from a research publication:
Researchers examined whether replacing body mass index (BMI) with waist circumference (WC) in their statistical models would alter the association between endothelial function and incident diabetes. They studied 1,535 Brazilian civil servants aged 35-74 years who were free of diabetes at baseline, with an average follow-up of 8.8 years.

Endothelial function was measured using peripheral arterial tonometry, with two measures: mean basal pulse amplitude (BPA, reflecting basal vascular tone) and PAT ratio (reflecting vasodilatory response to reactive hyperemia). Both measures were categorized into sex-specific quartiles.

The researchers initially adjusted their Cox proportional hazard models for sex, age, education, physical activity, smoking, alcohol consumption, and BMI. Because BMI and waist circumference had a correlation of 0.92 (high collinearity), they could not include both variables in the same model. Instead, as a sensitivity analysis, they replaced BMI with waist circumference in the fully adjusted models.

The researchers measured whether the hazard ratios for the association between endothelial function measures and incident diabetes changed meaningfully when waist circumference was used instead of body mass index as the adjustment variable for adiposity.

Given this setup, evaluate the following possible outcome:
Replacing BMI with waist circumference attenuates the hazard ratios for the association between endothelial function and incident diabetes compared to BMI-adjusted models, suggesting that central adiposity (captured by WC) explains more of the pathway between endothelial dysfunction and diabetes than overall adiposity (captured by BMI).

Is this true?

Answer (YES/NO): NO